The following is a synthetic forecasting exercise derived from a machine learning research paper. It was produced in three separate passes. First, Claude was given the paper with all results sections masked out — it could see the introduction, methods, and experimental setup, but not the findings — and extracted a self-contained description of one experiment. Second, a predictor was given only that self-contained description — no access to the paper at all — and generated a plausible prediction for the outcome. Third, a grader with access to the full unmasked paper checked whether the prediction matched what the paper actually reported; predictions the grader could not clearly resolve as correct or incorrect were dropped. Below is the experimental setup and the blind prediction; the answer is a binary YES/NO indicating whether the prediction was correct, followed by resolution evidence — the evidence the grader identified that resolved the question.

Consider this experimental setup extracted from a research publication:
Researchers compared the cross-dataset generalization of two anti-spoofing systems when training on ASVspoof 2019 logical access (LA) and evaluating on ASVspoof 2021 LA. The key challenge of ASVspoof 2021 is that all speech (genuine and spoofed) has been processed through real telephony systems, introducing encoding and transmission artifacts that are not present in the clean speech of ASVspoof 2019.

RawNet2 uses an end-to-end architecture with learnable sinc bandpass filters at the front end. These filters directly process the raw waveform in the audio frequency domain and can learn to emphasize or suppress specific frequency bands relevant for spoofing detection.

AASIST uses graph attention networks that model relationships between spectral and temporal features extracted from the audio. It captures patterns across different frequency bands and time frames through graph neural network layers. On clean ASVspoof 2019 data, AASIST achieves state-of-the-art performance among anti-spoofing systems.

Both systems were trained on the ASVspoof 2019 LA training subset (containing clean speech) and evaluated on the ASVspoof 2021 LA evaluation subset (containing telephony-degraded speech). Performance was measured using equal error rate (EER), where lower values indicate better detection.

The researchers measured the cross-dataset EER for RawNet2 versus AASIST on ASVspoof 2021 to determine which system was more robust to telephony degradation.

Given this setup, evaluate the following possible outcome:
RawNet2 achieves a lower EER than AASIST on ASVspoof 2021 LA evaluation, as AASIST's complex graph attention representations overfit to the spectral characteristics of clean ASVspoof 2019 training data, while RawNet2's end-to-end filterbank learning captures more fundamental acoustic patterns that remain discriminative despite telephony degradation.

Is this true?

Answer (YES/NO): YES